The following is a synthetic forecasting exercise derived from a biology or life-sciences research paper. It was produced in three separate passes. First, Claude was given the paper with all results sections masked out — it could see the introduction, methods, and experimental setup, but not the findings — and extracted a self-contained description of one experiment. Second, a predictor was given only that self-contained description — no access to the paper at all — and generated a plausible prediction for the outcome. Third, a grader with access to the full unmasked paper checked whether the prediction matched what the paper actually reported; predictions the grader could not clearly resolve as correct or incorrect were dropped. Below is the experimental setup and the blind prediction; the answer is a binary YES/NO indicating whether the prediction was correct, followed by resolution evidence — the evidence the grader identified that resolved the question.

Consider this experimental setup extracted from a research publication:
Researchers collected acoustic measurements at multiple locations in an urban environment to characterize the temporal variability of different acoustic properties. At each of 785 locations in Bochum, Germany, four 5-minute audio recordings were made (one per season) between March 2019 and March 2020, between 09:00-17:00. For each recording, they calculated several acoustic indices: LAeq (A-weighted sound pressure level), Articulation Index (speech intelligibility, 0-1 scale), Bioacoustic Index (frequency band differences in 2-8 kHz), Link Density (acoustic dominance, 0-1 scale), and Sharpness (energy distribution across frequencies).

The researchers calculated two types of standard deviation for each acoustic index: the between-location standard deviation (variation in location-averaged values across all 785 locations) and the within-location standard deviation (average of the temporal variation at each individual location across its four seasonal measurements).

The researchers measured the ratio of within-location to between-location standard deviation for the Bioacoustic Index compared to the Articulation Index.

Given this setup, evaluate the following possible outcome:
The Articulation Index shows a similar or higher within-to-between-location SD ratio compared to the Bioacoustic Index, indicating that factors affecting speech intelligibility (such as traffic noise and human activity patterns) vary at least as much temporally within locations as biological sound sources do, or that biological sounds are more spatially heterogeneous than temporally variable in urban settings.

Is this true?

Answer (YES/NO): NO